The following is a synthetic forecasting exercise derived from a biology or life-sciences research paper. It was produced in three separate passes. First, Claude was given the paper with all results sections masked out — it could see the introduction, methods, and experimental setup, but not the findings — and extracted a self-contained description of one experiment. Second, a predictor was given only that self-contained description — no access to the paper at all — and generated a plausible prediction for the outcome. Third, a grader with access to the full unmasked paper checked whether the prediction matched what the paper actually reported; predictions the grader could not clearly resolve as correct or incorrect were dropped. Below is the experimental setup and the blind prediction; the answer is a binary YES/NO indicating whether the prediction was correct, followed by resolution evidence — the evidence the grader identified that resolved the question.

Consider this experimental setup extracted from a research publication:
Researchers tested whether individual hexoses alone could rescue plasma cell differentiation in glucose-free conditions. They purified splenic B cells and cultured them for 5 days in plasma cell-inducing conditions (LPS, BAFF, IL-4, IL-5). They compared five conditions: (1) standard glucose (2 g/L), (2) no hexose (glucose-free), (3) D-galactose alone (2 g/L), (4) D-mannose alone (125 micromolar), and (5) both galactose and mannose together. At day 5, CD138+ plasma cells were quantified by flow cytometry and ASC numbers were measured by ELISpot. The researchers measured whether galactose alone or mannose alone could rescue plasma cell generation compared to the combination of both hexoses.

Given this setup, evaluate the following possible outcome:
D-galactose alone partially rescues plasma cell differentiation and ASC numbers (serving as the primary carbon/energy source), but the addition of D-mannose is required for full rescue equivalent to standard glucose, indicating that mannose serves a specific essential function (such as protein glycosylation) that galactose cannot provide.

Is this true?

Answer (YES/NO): NO